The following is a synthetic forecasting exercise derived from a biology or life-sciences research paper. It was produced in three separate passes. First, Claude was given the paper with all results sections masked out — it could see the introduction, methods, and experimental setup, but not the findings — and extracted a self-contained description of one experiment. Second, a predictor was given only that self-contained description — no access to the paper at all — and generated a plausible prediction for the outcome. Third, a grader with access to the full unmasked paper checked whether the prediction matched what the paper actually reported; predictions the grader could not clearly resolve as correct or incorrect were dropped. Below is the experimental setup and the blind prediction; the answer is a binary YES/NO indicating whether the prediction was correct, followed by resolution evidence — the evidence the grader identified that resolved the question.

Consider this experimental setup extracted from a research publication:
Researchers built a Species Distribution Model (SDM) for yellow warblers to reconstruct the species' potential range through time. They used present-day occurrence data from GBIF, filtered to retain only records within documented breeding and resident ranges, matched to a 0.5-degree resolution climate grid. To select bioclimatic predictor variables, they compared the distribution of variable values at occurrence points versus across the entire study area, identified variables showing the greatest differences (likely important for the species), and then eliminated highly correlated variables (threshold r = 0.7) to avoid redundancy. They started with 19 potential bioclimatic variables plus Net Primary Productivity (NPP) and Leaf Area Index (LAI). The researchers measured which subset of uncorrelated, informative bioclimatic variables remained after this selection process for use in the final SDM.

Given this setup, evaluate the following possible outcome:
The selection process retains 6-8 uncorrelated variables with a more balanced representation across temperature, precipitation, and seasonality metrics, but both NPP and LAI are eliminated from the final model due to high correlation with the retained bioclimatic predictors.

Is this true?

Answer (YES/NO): NO